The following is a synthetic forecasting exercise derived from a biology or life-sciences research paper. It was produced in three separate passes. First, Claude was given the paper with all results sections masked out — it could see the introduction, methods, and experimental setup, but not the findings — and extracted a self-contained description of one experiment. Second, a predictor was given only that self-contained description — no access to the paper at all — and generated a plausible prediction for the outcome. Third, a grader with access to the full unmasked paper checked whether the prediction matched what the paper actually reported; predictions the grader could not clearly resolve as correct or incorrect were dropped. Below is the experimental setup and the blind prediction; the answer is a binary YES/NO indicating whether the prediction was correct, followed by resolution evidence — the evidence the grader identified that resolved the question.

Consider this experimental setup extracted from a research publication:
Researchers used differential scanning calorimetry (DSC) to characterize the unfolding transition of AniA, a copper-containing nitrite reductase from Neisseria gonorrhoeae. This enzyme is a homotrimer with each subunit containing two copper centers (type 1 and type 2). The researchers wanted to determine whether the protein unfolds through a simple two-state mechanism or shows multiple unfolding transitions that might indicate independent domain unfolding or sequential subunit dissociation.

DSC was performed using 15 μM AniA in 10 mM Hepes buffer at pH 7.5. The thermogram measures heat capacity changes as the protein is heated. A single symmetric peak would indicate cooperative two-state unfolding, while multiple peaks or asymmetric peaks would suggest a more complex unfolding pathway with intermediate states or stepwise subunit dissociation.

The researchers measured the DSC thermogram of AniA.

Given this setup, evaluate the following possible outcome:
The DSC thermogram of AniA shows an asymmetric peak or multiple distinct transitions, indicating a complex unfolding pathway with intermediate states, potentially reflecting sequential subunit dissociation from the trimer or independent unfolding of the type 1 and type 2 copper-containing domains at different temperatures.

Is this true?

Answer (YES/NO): NO